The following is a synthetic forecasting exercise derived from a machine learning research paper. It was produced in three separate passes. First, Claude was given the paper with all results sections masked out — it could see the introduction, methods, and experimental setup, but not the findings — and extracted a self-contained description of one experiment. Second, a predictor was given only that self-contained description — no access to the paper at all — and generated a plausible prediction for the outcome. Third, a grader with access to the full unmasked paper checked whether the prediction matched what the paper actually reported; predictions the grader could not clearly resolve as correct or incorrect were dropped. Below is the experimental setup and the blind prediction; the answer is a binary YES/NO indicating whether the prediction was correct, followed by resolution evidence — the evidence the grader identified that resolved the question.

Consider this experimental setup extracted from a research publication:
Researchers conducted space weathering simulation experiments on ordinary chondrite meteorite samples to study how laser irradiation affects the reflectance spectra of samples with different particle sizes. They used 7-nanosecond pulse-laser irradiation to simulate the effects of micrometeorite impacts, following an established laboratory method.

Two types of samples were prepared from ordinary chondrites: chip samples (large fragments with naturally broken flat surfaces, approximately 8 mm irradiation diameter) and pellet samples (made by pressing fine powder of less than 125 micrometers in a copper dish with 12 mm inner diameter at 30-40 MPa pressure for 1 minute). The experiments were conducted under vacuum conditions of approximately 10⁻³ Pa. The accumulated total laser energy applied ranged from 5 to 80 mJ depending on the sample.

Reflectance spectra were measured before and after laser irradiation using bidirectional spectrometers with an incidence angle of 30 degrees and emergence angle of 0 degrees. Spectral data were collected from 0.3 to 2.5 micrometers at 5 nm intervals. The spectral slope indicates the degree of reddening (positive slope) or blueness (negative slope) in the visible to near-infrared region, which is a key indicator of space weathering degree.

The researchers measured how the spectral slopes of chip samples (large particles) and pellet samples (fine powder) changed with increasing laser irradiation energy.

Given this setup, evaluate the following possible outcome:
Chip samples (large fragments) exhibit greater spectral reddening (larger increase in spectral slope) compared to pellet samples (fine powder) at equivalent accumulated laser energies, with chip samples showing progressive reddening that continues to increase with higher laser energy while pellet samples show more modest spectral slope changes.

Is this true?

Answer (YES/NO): NO